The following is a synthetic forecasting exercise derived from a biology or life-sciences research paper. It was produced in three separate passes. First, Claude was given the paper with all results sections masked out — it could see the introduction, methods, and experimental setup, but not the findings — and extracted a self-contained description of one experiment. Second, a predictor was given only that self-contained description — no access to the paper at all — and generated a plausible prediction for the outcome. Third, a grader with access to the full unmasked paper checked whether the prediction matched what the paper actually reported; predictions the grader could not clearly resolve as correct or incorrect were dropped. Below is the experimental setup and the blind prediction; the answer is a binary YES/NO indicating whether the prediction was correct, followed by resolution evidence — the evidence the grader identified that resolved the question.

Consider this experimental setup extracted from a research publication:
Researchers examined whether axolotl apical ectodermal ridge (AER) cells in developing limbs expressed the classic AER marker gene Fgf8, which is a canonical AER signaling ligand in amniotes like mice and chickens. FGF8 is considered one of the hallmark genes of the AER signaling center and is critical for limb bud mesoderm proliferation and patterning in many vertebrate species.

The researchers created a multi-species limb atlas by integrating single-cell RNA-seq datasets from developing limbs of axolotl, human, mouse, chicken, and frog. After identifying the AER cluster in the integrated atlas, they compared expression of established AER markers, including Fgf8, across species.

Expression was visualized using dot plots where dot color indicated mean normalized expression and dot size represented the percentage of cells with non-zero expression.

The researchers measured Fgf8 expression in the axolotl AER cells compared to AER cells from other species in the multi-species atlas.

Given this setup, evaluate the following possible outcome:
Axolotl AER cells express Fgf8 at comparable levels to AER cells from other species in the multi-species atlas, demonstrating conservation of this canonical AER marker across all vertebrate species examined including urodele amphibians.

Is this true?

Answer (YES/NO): NO